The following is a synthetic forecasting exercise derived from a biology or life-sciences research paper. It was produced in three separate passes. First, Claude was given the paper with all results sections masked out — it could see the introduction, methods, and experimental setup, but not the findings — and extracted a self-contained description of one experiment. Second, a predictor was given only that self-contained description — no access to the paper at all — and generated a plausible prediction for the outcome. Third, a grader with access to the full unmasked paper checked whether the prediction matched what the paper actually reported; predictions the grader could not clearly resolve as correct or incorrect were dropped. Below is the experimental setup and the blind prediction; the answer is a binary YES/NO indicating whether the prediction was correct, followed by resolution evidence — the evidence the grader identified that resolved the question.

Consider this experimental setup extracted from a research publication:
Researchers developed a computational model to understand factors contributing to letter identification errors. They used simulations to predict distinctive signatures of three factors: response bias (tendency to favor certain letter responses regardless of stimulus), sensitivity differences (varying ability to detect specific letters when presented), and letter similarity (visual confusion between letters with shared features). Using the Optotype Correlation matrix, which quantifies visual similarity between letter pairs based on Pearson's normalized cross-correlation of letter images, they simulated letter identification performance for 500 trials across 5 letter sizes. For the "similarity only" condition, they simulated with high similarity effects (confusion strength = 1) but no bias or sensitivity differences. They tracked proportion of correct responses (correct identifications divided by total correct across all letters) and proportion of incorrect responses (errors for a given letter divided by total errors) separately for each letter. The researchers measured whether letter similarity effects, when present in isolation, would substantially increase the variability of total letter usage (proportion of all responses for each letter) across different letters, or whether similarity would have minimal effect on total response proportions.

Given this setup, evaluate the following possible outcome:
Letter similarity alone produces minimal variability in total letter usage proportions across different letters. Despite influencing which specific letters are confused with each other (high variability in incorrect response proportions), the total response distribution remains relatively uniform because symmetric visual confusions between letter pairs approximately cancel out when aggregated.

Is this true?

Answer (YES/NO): YES